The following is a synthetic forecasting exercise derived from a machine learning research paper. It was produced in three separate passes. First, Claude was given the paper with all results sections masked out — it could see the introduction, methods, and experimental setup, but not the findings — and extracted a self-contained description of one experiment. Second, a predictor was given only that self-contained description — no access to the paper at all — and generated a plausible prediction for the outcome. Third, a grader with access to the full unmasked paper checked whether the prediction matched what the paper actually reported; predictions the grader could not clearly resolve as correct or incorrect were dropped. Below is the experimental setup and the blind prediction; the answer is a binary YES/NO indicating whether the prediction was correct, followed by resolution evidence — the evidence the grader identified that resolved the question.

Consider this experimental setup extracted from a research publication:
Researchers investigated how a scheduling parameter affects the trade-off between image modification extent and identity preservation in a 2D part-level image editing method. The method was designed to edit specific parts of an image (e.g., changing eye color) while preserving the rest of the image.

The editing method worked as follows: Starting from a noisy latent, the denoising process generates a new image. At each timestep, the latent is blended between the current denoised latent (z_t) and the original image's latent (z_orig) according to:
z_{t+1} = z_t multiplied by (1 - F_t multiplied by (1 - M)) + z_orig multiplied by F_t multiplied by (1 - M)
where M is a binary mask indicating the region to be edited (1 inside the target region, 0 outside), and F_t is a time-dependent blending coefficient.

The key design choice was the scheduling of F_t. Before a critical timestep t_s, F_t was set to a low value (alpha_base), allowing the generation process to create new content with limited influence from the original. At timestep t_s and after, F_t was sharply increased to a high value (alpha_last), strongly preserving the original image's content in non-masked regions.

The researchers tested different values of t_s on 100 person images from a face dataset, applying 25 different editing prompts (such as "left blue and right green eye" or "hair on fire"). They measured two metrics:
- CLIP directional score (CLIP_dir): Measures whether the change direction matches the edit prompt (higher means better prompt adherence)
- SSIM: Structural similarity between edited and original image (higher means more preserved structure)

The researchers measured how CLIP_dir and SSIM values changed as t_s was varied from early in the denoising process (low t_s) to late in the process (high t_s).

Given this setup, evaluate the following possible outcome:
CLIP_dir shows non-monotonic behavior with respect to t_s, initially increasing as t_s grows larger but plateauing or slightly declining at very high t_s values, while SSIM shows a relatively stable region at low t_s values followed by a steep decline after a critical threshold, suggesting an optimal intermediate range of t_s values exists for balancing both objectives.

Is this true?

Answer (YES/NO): NO